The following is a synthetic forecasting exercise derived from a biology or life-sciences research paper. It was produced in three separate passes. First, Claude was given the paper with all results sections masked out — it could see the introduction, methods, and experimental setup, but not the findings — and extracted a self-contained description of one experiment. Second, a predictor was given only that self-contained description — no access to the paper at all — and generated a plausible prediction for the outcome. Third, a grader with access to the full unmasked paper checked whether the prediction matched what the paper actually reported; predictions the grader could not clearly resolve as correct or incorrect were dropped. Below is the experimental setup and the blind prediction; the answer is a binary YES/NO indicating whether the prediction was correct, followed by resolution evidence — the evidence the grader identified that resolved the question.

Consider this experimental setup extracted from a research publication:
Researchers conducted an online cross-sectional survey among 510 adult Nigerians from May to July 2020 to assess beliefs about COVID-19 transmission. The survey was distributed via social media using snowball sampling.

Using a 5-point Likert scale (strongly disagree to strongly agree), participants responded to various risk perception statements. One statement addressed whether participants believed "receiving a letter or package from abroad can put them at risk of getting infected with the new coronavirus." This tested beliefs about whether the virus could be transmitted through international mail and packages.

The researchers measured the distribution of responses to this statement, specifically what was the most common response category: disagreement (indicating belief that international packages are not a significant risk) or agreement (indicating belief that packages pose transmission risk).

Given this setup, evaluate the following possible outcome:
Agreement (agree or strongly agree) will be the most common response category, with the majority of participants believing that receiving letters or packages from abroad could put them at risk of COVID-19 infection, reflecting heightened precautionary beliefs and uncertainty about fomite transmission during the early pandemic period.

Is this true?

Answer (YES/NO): NO